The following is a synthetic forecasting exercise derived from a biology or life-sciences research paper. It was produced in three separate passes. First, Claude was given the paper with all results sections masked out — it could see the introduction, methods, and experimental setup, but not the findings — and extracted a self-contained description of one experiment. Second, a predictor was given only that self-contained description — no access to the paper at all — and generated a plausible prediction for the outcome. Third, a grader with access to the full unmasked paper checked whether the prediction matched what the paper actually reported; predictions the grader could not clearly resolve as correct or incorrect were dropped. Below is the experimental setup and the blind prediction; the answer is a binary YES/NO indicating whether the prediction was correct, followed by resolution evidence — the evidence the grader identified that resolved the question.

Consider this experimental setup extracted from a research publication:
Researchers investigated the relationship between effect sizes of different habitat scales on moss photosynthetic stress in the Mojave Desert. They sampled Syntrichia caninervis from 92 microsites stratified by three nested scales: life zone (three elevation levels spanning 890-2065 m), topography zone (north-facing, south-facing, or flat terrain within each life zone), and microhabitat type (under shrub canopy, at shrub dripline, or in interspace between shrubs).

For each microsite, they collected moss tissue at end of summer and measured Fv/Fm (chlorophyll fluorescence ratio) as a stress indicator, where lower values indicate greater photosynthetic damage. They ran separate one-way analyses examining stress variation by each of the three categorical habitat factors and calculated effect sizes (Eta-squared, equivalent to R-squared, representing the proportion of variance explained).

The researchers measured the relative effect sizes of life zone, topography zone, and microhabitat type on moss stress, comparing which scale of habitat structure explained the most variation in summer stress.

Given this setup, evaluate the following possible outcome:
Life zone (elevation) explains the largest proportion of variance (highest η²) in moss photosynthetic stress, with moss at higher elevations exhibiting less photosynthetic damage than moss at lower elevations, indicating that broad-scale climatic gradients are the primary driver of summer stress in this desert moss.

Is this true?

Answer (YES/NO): NO